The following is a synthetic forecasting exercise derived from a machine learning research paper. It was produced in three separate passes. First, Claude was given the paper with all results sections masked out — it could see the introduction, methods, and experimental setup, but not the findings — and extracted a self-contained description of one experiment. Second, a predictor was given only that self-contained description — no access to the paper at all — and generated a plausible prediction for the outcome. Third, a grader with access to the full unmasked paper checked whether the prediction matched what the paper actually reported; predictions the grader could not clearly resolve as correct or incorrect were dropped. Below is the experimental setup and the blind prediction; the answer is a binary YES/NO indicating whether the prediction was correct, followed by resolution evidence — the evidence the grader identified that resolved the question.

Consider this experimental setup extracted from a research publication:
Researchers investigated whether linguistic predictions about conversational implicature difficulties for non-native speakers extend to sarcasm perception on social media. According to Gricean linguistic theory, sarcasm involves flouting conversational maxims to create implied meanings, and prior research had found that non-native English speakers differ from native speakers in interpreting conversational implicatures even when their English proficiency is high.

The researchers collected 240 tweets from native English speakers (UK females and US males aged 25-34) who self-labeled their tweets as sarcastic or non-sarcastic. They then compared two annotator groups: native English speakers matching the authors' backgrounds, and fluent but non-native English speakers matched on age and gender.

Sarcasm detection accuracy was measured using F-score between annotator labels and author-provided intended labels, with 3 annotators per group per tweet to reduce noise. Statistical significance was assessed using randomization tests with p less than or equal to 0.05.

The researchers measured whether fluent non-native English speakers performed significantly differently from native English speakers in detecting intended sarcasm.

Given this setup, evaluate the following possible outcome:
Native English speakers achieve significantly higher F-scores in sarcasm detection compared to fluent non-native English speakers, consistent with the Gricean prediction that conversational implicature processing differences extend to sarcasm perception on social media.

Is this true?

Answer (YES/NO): YES